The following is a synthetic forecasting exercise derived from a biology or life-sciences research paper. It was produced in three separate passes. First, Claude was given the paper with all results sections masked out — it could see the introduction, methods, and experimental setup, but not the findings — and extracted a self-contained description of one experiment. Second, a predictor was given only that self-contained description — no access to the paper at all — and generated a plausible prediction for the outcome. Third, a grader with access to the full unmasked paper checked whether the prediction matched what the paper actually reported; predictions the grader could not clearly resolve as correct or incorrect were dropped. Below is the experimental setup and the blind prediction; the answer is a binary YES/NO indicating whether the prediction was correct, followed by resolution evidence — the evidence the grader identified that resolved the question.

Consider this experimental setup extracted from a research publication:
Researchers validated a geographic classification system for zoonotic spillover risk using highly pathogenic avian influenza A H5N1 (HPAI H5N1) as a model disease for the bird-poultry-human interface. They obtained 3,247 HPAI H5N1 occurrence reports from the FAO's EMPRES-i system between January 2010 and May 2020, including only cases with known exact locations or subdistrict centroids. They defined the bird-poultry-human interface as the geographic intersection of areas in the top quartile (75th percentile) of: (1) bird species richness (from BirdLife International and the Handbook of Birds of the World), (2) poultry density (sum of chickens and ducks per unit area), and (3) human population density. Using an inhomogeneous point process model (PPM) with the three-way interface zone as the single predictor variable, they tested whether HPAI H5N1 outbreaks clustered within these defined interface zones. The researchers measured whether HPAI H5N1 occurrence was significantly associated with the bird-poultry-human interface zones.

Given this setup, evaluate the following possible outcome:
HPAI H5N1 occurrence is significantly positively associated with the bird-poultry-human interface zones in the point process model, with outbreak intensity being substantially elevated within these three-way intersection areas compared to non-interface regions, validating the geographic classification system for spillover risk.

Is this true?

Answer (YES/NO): YES